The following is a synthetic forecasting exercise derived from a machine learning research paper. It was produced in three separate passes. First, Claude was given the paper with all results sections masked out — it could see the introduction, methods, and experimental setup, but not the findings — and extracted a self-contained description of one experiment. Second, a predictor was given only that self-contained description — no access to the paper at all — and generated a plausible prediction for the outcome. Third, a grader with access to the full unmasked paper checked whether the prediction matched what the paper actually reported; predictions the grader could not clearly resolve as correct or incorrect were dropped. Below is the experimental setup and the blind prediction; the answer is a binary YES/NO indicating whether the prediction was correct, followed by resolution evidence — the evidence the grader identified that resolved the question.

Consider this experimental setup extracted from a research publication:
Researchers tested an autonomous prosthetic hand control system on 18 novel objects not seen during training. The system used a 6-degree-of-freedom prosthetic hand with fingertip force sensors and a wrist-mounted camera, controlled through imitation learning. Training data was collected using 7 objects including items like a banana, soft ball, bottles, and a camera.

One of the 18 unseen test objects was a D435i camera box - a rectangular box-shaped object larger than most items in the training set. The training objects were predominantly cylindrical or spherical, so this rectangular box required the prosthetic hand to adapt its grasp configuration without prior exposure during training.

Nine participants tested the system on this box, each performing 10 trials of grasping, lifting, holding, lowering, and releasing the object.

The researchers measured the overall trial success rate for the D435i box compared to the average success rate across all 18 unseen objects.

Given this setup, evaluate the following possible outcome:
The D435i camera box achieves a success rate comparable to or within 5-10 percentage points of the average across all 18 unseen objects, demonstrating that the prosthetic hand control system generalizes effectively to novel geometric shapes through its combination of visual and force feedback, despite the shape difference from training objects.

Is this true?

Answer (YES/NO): NO